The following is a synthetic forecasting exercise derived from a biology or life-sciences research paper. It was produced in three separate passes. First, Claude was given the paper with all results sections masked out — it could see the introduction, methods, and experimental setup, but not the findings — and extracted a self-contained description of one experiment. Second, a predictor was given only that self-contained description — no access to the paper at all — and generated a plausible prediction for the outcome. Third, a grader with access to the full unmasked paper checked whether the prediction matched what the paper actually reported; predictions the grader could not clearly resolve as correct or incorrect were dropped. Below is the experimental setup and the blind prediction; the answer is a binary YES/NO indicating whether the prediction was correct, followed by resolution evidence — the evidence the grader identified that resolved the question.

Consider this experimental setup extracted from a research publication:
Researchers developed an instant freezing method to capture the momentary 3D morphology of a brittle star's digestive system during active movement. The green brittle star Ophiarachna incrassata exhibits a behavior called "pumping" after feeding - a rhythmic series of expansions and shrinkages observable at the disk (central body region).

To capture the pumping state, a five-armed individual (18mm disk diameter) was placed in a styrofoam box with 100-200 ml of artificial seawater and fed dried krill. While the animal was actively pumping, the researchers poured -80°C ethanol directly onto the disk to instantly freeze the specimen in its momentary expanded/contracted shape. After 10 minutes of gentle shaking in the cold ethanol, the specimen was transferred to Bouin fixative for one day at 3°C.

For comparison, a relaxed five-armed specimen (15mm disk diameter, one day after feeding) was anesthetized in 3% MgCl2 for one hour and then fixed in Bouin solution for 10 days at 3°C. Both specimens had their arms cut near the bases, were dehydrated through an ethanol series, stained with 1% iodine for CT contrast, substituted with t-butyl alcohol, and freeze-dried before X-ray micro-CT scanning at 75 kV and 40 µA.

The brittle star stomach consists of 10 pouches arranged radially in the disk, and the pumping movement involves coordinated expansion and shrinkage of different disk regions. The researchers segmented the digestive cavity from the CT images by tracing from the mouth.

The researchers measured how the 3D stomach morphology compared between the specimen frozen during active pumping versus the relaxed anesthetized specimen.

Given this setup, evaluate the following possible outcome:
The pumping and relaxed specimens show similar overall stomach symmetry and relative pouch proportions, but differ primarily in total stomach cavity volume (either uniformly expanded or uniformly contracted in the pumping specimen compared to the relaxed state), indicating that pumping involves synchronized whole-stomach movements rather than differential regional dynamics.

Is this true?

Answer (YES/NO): NO